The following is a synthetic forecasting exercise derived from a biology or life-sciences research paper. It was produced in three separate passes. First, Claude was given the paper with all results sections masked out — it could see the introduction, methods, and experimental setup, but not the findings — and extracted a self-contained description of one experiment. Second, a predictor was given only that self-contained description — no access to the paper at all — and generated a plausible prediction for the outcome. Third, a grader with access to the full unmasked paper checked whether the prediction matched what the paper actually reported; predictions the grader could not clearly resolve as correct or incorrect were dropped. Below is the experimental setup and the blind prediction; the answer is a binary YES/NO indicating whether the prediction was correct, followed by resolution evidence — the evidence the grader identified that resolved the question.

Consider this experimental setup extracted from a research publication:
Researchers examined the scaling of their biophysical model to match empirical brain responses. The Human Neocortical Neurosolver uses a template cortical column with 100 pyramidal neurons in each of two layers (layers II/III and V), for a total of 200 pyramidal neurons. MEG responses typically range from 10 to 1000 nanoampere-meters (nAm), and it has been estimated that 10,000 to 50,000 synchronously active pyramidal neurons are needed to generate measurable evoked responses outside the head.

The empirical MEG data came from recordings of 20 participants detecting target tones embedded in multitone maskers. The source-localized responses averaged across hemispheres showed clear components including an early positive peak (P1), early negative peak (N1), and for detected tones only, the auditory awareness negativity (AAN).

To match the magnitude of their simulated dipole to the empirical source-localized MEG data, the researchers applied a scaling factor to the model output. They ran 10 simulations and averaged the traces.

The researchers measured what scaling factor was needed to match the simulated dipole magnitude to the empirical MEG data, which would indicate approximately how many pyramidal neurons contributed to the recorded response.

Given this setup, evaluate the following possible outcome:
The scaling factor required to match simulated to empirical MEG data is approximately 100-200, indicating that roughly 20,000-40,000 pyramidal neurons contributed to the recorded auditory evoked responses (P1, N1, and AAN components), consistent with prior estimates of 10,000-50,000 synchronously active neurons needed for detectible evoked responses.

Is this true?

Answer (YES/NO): NO